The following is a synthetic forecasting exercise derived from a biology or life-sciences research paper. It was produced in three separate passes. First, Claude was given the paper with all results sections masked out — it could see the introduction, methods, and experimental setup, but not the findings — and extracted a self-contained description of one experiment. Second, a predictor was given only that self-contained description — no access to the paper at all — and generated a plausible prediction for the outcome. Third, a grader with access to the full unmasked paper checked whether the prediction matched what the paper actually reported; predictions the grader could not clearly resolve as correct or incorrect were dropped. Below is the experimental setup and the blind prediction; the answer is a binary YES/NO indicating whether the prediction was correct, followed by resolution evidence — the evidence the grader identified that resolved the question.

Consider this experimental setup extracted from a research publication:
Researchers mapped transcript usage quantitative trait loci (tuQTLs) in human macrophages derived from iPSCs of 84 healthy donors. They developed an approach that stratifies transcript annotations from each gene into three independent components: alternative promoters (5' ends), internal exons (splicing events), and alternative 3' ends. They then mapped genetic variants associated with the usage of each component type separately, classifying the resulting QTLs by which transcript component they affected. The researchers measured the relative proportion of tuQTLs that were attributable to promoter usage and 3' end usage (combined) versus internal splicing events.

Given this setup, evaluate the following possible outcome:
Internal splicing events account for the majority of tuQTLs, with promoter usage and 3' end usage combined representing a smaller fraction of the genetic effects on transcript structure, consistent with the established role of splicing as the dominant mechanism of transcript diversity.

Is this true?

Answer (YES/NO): NO